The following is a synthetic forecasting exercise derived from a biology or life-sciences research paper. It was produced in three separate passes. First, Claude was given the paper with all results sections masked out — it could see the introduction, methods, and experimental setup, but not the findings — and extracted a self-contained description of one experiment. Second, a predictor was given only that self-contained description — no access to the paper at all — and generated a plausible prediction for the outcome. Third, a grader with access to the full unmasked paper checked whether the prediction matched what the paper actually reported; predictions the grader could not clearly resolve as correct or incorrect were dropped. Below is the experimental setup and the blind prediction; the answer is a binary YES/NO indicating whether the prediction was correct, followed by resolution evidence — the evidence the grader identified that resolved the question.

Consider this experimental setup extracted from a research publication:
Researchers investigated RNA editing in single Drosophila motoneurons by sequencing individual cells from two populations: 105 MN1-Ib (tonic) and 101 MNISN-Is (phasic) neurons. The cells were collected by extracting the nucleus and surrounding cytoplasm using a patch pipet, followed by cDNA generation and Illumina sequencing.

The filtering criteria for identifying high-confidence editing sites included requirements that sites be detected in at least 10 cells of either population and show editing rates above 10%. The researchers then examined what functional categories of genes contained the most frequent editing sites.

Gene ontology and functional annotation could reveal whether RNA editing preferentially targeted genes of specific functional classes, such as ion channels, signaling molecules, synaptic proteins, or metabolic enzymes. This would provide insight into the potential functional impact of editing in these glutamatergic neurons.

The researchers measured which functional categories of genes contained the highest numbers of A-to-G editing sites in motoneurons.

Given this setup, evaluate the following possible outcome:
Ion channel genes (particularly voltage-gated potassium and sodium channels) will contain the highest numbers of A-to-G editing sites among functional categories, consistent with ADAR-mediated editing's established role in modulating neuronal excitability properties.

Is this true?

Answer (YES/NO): NO